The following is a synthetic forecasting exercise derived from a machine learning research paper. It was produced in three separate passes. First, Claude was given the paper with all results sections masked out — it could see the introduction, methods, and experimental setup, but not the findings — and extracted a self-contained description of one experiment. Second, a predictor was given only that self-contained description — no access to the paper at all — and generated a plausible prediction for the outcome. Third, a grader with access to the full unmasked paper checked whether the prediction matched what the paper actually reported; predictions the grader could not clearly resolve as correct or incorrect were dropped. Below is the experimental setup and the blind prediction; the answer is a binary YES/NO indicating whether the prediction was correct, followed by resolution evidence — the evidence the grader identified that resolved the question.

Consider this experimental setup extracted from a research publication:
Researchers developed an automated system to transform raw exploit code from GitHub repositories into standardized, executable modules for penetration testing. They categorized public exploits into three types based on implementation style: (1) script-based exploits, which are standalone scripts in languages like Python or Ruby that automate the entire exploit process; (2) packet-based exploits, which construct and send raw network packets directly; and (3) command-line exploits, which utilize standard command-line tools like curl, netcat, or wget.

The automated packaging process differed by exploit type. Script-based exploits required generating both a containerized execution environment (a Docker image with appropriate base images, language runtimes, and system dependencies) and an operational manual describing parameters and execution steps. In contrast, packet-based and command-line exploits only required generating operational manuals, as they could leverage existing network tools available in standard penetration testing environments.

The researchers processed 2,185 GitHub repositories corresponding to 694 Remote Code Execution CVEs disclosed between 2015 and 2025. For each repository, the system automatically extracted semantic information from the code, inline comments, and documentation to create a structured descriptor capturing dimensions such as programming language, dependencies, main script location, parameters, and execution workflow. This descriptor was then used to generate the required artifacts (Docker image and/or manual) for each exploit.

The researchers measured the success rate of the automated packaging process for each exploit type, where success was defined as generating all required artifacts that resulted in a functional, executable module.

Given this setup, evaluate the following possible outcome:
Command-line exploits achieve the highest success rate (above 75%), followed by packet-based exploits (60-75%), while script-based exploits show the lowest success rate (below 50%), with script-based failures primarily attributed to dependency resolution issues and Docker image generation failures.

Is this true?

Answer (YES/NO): NO